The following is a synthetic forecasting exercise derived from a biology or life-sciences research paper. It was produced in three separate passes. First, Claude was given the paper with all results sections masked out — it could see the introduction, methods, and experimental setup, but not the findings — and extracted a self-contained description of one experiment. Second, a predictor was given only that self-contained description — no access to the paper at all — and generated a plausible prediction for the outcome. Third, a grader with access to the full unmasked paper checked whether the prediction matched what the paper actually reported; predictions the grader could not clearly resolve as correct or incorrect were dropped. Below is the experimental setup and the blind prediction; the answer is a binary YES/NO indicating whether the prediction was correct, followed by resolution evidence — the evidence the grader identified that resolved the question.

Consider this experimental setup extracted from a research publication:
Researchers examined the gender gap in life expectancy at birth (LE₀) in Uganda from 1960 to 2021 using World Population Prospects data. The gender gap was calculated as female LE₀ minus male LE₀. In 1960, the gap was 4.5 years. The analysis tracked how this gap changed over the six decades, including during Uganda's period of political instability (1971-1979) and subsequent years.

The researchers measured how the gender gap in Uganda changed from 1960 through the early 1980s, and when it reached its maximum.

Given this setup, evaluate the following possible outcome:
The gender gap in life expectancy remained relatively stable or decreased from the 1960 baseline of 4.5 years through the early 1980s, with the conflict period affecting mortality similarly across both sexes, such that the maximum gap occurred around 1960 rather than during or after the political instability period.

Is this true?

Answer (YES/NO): NO